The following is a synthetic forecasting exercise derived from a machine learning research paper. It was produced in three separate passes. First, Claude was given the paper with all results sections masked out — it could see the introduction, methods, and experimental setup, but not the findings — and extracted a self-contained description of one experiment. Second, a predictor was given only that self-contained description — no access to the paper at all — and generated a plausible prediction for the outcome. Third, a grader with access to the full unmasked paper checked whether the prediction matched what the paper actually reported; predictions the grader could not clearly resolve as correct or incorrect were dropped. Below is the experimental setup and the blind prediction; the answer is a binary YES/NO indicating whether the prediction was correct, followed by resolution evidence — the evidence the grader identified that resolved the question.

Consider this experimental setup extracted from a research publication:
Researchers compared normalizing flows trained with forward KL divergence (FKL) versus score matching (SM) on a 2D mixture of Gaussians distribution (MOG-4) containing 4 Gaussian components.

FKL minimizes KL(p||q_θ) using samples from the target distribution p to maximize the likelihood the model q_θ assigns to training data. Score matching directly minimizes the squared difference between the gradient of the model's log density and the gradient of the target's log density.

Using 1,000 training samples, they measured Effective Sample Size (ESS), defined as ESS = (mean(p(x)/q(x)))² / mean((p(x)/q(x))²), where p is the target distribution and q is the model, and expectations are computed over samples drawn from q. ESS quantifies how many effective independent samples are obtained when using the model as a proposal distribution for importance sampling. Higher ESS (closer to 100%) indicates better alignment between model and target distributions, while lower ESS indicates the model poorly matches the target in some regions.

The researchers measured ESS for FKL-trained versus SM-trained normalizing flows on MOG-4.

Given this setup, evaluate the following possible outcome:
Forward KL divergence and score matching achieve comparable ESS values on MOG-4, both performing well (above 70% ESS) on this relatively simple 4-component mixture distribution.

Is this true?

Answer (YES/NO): NO